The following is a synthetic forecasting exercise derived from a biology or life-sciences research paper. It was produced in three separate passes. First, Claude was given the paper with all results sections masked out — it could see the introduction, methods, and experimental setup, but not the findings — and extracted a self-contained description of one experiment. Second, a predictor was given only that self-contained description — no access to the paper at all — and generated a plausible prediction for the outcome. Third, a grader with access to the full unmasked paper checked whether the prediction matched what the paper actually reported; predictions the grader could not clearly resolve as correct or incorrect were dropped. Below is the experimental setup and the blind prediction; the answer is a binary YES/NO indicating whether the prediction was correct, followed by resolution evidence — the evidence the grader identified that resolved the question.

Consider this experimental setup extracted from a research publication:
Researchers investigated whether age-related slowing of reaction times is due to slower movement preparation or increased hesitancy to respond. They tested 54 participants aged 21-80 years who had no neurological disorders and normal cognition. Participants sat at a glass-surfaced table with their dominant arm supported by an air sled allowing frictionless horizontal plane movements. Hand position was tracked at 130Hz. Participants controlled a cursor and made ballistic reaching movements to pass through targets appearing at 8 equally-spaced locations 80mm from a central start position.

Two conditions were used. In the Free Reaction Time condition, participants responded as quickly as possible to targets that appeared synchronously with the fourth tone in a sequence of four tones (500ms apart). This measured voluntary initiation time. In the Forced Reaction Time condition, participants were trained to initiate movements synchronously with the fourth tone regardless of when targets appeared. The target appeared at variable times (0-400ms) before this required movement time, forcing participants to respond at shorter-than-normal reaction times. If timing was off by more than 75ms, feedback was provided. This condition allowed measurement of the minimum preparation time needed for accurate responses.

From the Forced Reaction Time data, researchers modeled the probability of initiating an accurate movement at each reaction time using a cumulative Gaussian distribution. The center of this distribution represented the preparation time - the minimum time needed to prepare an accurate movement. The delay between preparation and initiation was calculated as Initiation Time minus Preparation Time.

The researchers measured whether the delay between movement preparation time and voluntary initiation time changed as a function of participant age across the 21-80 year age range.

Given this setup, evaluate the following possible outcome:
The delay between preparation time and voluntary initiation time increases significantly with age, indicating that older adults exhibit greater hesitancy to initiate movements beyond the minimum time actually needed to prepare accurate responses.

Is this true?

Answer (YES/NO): NO